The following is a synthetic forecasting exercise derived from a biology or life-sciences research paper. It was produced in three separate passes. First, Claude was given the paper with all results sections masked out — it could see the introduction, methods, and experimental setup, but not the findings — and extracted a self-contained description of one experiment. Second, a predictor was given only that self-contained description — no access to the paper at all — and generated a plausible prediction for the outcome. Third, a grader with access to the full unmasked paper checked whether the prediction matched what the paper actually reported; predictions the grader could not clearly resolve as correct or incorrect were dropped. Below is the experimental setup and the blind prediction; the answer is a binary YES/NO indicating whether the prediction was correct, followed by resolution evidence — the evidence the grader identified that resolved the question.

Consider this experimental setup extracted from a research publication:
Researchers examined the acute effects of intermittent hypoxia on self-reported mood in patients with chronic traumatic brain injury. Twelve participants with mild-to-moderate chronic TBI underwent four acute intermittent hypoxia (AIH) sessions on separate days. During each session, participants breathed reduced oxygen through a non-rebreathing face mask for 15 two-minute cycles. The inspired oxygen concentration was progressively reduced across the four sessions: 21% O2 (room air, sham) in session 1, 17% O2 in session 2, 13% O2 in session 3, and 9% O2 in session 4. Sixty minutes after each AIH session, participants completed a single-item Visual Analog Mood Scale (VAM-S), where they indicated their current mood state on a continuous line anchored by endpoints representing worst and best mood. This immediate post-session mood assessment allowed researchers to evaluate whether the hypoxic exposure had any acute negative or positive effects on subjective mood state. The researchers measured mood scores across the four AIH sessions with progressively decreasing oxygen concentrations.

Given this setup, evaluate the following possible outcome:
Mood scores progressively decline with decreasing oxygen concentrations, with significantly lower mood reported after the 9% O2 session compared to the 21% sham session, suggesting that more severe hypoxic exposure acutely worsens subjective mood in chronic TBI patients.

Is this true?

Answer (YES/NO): NO